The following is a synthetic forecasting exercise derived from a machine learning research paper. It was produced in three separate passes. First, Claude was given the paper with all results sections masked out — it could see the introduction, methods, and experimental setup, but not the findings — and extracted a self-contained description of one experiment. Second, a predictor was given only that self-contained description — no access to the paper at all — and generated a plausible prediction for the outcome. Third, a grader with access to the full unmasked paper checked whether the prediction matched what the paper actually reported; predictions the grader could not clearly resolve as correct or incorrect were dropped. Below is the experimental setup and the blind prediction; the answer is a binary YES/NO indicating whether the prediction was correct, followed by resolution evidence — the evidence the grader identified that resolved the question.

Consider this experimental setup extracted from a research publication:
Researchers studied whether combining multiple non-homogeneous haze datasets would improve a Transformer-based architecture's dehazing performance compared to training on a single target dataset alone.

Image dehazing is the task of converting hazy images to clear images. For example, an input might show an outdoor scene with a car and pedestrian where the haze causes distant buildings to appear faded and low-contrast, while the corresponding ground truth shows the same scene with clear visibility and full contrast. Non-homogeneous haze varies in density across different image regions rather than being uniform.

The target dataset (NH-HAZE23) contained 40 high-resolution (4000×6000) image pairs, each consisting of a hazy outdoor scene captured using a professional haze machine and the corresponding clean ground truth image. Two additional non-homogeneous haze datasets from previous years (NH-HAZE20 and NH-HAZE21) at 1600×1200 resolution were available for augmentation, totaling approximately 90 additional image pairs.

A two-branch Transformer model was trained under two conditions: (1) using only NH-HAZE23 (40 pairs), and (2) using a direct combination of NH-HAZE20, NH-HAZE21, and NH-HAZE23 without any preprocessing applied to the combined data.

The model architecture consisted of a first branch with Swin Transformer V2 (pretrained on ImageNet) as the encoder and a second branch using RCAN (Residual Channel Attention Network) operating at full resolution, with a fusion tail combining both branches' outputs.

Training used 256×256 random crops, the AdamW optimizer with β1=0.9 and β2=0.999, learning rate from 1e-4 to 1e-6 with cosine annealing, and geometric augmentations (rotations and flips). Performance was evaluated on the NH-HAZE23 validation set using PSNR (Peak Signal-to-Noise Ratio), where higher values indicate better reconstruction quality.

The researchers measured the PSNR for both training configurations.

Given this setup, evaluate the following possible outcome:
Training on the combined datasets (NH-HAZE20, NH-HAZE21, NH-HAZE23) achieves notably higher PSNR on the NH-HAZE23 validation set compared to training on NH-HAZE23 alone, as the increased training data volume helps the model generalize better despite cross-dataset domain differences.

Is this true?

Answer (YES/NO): NO